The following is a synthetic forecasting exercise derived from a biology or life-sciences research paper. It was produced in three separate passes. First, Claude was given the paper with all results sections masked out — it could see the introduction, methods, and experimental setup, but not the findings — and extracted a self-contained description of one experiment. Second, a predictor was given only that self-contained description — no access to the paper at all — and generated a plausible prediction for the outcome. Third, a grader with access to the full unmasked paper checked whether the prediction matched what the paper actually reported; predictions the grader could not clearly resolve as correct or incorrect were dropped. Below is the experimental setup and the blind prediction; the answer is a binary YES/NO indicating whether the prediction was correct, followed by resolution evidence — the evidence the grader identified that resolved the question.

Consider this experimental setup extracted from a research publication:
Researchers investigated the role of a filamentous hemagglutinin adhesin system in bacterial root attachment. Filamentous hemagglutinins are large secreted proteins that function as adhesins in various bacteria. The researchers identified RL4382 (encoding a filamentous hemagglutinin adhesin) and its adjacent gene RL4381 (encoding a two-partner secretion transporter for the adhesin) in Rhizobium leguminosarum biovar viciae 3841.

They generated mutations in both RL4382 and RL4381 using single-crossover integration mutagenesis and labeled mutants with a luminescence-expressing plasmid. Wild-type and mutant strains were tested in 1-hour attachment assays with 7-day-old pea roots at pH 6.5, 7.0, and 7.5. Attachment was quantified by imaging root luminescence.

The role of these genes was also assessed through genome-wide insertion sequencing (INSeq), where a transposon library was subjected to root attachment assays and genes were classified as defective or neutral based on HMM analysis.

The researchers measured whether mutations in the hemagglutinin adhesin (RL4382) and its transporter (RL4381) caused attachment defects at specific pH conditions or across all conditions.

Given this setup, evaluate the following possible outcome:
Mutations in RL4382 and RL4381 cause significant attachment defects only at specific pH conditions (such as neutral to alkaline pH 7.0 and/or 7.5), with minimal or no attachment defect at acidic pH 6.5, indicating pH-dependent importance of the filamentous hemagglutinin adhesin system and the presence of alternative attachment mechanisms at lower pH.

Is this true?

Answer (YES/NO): NO